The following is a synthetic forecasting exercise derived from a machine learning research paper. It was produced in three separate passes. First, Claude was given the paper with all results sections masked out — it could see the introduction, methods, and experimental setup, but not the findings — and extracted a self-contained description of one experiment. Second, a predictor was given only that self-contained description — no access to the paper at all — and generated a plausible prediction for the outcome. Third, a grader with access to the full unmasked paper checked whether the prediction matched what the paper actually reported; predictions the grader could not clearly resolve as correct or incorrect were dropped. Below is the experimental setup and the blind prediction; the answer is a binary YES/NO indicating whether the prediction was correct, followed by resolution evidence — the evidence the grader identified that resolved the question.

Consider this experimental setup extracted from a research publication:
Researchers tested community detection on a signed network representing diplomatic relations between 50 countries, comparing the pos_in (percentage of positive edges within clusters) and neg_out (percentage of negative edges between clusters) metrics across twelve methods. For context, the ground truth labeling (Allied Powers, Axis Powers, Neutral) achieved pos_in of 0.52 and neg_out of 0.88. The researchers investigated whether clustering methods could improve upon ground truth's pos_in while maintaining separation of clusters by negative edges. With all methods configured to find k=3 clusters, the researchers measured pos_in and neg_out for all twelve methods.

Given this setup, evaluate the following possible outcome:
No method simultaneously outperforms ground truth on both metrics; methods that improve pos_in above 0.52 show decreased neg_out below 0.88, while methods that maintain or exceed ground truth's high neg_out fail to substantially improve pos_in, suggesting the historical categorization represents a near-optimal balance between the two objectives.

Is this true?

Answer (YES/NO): NO